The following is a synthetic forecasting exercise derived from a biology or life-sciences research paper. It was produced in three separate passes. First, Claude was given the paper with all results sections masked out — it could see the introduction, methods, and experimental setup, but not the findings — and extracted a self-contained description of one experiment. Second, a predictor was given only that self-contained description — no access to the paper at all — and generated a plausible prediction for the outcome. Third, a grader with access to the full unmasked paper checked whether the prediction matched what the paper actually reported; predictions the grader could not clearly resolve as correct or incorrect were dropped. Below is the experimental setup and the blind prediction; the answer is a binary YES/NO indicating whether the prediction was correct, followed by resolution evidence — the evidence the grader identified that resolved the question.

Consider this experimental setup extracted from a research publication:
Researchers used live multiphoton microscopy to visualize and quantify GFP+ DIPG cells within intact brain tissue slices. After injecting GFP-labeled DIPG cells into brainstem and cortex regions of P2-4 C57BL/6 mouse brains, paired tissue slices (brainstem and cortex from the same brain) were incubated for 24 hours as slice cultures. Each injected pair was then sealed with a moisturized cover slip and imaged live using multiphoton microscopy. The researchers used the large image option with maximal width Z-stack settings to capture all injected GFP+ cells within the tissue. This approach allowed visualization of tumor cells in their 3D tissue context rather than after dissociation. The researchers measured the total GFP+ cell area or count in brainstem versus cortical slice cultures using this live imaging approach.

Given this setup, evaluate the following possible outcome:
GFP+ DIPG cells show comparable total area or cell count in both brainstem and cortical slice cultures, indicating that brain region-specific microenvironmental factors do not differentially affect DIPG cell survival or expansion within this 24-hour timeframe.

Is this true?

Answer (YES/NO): NO